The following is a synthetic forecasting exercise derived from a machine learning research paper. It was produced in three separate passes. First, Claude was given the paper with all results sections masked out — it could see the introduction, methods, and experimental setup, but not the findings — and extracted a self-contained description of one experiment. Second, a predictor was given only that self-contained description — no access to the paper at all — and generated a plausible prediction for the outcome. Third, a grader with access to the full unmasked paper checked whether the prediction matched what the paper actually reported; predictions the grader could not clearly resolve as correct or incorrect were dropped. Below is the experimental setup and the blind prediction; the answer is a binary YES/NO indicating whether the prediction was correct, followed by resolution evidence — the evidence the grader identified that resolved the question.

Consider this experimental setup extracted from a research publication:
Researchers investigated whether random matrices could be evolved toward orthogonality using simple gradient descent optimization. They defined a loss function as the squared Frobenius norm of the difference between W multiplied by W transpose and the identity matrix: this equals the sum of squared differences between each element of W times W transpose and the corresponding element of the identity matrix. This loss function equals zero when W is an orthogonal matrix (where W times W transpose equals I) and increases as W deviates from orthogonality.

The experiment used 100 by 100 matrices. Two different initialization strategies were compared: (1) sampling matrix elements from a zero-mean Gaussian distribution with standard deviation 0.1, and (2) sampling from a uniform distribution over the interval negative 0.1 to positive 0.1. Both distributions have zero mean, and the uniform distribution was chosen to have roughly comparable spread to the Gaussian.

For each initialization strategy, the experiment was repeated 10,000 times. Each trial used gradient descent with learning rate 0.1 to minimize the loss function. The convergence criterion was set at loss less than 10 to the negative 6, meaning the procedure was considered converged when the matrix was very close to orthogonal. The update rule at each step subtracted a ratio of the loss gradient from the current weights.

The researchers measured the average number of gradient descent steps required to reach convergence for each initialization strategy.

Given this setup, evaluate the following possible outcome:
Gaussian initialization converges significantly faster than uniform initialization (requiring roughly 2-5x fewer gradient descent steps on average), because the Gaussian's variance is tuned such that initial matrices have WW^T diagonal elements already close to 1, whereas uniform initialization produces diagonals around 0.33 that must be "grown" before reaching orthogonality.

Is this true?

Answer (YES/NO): NO